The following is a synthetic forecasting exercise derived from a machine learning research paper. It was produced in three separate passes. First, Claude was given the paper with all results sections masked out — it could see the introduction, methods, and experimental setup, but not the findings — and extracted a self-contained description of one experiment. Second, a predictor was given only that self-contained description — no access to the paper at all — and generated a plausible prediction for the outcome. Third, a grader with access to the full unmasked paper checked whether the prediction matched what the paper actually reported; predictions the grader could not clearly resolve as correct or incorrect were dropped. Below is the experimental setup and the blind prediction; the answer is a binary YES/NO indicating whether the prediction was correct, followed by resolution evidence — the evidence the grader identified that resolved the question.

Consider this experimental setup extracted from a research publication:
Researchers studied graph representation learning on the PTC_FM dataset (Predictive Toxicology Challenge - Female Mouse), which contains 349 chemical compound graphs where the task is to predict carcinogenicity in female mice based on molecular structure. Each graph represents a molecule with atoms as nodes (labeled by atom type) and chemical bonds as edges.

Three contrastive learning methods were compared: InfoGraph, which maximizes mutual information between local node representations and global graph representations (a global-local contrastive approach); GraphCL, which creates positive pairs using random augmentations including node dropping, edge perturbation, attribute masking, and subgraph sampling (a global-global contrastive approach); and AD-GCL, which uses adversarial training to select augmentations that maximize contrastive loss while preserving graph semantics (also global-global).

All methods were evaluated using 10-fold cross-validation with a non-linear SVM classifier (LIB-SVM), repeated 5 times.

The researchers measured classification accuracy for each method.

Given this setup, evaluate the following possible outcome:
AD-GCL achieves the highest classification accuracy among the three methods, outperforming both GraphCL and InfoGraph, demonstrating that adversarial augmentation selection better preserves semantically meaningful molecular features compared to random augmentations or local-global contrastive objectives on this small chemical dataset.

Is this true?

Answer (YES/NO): NO